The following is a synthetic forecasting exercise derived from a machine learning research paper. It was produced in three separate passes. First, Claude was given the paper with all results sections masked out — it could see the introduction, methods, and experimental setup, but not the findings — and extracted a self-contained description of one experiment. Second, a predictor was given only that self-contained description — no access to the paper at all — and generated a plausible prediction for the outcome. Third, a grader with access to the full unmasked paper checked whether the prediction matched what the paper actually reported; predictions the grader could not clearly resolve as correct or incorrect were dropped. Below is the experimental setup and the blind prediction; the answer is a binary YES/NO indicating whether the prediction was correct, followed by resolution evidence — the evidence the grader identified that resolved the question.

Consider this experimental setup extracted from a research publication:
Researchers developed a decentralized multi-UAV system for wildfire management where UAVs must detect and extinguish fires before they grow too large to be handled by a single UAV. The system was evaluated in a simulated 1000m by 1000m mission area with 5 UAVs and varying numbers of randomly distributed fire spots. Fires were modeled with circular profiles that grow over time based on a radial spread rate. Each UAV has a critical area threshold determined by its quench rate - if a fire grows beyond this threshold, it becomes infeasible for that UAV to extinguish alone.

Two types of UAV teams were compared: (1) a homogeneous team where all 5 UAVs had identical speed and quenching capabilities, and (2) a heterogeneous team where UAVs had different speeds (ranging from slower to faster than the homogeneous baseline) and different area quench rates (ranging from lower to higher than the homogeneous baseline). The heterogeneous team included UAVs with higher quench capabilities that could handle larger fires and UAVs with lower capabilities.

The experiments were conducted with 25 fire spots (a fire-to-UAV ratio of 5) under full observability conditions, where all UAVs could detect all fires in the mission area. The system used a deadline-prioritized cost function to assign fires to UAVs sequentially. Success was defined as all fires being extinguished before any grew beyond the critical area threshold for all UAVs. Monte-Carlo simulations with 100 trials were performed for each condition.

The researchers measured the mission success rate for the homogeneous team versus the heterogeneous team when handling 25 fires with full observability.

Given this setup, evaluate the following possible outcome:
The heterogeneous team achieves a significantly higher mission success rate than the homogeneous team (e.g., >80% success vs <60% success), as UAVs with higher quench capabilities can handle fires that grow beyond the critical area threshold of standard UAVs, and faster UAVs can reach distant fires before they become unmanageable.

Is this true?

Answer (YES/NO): NO